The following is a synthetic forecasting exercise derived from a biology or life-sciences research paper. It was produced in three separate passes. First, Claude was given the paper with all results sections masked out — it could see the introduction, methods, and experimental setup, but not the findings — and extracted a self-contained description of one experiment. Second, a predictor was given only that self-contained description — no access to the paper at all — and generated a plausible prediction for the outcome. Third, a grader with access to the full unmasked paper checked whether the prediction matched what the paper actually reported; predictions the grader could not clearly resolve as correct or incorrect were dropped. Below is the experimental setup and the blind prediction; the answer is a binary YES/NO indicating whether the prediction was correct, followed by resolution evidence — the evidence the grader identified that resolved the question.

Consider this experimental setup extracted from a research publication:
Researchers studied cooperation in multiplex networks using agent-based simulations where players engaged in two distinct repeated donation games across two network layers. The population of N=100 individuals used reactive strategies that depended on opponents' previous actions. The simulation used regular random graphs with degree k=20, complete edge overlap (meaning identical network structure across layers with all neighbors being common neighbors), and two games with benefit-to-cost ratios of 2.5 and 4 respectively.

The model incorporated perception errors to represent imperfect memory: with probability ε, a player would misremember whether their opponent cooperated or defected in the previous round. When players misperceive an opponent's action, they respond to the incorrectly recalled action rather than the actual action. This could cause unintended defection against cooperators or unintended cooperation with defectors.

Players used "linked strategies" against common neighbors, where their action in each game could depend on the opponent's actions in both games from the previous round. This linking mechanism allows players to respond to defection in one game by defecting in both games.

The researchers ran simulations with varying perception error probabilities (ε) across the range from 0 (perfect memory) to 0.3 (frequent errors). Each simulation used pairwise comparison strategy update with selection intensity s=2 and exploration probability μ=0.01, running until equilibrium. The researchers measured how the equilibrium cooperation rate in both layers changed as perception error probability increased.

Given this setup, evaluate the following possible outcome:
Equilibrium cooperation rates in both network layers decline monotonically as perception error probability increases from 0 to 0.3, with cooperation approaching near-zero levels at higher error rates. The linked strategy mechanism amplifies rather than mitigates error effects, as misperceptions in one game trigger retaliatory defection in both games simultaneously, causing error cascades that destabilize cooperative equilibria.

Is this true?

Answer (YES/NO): NO